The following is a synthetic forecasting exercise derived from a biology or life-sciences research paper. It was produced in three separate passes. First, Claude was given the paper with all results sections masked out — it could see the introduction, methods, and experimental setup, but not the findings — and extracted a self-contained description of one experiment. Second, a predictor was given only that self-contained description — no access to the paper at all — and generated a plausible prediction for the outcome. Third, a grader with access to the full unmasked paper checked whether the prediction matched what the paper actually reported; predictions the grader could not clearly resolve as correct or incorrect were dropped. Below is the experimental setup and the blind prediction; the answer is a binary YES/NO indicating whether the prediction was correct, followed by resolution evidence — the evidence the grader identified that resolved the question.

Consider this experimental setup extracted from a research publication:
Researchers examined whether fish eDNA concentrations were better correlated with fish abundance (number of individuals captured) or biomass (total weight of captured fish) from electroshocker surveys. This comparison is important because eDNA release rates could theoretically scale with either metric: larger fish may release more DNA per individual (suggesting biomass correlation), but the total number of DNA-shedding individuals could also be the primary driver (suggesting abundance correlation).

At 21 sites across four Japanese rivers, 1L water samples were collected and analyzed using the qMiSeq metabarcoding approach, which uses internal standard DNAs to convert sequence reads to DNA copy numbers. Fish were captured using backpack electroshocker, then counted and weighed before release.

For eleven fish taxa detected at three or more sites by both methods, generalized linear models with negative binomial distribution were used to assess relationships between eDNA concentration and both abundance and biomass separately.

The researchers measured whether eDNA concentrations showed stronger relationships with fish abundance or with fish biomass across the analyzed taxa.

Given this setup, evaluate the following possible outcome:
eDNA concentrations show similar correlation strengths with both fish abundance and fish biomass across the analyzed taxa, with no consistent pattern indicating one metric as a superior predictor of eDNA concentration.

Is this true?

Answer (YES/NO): YES